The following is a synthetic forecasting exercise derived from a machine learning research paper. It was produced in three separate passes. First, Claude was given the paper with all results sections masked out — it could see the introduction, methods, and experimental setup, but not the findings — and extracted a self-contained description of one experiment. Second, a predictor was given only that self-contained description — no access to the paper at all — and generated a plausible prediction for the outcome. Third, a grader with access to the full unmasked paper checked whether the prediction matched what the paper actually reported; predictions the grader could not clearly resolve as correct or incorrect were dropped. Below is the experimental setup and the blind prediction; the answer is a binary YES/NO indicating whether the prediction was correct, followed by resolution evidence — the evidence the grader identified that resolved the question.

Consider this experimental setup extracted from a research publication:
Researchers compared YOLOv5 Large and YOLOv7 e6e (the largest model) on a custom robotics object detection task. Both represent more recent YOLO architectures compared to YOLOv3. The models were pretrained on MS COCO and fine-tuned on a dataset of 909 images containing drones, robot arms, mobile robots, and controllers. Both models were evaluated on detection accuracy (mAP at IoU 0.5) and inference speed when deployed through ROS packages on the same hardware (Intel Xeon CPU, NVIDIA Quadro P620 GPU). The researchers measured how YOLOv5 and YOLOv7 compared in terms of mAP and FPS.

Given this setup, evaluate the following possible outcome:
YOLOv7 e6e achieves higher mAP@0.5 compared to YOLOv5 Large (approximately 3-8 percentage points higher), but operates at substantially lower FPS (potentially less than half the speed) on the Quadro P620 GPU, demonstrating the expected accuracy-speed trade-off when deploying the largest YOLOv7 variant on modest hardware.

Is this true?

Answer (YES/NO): NO